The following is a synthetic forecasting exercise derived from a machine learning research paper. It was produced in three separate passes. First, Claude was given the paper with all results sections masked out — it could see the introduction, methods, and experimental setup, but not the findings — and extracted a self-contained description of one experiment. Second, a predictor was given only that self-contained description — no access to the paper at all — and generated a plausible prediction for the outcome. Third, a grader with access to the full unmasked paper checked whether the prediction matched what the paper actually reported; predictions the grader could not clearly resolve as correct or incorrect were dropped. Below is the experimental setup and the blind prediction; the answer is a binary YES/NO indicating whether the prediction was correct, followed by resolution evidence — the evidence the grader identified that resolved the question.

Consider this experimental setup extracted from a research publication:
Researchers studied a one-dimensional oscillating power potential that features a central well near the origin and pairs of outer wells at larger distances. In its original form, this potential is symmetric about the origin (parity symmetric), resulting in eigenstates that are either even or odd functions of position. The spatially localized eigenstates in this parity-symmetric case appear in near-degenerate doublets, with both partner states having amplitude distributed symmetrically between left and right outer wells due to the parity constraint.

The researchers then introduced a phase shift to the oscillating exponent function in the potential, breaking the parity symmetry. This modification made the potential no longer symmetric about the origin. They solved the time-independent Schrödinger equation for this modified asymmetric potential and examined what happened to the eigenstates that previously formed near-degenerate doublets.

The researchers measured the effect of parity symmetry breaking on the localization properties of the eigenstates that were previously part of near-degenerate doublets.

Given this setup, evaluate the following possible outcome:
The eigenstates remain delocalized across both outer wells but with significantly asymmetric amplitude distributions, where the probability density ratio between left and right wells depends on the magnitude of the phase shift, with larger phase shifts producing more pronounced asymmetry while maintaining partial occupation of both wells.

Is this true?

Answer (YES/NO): NO